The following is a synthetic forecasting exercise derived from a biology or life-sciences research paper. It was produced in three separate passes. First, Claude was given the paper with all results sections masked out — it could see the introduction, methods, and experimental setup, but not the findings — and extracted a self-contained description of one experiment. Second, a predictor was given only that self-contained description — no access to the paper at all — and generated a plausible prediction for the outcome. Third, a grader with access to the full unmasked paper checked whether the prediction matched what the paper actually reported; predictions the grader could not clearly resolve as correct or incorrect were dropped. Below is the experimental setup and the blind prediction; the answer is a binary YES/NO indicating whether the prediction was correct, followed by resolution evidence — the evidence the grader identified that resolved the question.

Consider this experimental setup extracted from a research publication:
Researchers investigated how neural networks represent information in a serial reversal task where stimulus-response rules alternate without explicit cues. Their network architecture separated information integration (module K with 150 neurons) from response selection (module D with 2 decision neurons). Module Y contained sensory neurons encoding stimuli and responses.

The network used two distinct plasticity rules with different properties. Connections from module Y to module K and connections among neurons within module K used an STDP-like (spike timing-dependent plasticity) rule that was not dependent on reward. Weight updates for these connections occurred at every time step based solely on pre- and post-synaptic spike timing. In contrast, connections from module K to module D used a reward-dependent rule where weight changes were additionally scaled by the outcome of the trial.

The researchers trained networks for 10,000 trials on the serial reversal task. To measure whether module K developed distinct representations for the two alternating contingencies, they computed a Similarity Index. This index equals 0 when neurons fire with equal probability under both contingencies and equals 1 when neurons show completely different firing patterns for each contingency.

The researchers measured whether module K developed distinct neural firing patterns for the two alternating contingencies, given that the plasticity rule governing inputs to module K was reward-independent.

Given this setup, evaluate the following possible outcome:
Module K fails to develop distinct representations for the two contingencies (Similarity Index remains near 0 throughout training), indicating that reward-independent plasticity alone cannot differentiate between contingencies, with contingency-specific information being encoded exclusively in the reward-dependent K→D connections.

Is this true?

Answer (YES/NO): NO